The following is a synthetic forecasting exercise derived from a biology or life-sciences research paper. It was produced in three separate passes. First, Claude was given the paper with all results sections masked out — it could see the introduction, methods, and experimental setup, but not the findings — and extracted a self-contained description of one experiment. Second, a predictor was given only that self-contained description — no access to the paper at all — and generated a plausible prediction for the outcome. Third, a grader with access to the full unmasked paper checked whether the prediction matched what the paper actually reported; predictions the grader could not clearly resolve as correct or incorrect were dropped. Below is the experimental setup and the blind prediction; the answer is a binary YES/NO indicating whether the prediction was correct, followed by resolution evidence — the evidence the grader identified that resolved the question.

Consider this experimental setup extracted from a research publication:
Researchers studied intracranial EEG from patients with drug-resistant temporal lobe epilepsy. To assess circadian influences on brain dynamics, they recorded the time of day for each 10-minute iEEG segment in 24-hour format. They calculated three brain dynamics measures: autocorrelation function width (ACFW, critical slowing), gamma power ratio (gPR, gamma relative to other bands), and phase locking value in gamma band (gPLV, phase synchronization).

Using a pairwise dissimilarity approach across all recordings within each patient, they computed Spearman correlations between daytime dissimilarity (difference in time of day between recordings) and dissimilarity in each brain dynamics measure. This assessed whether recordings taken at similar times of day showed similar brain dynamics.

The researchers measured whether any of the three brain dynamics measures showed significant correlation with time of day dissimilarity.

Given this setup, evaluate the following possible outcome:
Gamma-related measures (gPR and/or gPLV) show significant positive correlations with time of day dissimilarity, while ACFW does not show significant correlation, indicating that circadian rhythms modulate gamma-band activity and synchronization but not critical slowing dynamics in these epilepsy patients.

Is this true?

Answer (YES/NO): NO